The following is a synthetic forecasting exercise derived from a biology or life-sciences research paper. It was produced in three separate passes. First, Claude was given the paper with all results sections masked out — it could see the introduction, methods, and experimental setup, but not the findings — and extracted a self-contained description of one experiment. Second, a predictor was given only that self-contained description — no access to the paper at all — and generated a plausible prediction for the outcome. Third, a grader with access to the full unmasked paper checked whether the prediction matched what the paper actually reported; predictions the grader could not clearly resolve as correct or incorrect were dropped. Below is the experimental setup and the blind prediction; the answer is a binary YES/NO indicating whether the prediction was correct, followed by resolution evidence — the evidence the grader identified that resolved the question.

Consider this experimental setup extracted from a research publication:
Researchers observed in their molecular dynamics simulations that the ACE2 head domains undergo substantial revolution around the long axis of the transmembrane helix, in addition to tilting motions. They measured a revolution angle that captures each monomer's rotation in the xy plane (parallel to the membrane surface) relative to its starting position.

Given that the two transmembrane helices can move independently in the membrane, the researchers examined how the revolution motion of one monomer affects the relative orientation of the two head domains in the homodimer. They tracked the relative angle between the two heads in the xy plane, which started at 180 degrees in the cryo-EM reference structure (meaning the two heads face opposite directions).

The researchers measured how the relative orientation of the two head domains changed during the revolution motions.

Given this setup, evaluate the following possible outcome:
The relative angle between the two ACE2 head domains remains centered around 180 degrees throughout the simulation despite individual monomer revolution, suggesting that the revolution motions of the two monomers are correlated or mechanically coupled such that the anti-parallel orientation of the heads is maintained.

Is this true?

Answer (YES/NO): YES